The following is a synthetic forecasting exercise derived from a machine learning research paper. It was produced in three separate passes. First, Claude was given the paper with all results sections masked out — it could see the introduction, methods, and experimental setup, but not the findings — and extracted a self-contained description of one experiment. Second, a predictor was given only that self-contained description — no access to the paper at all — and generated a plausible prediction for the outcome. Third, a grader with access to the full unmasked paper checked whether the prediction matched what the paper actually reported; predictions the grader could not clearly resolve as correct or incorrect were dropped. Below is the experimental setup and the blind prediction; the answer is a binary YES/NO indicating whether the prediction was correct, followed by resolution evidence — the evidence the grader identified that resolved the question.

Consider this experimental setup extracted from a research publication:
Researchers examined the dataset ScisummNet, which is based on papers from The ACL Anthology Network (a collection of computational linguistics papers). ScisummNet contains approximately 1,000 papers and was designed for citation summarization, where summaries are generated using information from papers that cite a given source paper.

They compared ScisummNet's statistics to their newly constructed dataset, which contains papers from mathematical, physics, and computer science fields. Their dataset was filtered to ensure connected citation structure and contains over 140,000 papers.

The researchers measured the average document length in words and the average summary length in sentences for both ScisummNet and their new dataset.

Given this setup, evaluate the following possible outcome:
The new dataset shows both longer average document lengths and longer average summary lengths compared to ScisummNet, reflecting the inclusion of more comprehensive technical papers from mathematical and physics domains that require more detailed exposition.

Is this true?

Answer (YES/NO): NO